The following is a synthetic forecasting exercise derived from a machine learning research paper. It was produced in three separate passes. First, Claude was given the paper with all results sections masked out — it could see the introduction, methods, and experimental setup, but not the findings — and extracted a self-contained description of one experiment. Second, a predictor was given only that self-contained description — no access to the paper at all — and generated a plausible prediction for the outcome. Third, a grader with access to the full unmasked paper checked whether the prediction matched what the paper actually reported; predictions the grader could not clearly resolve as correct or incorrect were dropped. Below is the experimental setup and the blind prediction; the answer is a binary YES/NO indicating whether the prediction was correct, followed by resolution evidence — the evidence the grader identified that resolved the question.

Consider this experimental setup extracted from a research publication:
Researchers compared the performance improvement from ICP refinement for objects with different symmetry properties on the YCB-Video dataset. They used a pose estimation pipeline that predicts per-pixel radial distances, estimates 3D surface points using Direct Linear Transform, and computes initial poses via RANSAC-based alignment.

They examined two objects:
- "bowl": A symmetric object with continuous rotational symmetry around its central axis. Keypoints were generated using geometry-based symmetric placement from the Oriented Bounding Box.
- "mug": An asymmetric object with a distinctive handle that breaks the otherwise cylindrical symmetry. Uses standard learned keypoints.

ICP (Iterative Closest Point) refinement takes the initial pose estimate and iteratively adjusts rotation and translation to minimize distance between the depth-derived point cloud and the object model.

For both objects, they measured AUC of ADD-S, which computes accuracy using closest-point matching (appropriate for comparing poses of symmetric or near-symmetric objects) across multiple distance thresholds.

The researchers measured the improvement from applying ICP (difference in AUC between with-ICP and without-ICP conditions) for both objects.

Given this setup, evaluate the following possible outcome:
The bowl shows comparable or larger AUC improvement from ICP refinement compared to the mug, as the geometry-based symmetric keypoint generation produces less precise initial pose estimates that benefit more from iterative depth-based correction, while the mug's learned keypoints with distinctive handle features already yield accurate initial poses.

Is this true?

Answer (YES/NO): NO